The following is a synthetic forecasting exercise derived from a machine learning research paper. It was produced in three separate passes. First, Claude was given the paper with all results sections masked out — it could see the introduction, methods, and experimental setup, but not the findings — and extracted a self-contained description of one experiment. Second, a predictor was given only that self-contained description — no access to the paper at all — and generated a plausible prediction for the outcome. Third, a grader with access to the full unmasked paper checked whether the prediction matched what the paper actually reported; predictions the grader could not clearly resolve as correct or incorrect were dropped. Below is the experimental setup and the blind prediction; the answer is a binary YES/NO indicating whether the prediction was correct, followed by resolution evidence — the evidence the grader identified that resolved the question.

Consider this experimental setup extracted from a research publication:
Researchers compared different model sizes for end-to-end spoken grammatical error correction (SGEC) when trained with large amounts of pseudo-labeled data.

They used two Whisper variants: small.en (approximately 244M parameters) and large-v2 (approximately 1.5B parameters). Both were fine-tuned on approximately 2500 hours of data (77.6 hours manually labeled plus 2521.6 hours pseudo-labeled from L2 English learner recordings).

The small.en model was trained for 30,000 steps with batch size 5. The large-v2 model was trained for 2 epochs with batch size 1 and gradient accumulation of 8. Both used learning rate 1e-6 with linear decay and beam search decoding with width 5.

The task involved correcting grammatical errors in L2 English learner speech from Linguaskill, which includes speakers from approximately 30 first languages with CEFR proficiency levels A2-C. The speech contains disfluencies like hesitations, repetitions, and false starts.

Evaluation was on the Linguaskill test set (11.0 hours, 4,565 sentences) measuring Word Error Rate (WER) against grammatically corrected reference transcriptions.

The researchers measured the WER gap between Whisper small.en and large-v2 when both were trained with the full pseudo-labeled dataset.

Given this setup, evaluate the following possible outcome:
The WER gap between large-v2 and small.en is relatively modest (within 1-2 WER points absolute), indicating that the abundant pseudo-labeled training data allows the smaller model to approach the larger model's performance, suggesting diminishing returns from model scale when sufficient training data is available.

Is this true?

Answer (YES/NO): YES